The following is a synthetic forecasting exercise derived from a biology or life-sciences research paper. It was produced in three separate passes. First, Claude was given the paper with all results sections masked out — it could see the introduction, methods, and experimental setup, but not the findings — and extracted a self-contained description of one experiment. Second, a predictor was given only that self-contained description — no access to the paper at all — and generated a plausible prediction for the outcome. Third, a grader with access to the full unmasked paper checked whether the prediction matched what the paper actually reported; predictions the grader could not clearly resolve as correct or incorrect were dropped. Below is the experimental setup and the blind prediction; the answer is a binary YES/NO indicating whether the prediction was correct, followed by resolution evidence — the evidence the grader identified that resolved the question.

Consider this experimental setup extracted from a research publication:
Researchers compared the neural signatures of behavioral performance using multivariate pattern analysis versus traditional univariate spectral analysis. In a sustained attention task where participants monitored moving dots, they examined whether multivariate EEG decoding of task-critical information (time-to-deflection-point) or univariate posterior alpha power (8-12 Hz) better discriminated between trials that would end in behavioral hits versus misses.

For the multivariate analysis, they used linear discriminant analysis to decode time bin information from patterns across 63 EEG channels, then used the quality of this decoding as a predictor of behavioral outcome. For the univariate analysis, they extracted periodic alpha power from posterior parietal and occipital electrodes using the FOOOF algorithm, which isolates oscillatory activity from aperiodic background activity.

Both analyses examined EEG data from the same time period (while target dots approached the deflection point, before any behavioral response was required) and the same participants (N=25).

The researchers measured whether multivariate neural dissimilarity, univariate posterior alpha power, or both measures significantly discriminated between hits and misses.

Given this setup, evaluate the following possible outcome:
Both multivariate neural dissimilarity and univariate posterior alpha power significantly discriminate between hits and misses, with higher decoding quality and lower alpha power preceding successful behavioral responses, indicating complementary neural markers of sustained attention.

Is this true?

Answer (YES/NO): NO